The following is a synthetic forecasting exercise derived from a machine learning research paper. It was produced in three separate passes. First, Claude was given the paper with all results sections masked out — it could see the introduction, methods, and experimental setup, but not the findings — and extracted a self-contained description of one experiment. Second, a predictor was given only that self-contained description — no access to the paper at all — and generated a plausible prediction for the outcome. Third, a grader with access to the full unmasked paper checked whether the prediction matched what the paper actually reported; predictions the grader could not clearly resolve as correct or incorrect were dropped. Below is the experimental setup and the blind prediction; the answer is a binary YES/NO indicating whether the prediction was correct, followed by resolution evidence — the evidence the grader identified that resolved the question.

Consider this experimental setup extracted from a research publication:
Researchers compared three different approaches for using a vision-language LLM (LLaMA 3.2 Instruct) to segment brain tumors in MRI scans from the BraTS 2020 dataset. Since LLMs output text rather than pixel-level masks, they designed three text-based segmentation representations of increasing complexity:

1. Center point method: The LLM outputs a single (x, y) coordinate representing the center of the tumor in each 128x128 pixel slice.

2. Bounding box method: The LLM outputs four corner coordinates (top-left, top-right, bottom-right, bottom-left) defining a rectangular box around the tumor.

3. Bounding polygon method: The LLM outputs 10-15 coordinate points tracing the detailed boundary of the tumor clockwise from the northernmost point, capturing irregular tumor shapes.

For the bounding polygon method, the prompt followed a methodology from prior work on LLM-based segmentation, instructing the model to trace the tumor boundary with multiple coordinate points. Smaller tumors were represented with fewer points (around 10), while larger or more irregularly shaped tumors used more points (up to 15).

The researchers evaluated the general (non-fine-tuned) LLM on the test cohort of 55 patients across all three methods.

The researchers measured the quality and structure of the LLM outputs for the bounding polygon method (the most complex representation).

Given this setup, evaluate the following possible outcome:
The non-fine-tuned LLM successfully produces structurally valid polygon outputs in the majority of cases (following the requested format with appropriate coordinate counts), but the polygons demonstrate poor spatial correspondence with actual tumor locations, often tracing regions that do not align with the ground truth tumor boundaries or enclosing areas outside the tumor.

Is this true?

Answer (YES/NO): YES